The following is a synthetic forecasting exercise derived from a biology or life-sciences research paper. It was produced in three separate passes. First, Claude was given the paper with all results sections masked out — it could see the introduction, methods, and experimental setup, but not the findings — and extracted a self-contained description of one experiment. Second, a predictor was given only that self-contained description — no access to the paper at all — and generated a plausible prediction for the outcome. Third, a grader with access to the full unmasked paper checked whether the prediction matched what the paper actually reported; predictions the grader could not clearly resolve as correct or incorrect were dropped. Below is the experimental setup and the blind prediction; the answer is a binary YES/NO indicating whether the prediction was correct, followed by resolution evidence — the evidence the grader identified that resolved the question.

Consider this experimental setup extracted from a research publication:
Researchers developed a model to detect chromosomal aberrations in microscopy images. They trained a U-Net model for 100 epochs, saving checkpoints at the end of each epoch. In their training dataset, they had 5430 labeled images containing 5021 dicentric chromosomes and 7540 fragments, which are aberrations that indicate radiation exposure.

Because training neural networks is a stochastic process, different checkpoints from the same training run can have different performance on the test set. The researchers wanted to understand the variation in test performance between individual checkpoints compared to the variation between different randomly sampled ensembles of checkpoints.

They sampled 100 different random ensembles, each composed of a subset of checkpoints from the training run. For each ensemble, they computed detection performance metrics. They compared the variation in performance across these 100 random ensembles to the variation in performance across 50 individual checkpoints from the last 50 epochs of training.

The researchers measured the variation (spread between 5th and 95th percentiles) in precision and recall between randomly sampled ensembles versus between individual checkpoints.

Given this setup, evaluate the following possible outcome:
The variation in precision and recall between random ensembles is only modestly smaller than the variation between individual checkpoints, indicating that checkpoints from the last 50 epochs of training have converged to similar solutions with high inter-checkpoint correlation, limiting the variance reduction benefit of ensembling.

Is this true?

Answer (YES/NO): NO